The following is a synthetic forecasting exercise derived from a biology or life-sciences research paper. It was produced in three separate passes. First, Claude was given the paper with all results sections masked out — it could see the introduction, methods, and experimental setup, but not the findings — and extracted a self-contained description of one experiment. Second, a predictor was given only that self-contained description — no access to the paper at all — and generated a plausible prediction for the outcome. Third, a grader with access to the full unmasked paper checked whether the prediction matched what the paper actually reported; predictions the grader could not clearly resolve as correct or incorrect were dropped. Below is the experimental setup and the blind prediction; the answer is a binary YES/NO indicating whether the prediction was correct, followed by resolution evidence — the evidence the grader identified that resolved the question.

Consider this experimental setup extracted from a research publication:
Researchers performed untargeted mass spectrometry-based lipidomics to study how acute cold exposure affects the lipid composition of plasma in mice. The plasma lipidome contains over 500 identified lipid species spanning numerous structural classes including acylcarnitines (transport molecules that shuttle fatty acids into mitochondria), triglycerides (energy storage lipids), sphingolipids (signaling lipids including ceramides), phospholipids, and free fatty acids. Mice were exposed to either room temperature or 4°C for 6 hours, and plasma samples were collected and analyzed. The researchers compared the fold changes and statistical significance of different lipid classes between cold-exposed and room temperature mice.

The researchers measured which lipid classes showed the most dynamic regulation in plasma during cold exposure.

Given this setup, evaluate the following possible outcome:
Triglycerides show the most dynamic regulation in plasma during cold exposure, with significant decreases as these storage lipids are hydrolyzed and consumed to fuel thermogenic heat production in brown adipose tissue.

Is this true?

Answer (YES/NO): NO